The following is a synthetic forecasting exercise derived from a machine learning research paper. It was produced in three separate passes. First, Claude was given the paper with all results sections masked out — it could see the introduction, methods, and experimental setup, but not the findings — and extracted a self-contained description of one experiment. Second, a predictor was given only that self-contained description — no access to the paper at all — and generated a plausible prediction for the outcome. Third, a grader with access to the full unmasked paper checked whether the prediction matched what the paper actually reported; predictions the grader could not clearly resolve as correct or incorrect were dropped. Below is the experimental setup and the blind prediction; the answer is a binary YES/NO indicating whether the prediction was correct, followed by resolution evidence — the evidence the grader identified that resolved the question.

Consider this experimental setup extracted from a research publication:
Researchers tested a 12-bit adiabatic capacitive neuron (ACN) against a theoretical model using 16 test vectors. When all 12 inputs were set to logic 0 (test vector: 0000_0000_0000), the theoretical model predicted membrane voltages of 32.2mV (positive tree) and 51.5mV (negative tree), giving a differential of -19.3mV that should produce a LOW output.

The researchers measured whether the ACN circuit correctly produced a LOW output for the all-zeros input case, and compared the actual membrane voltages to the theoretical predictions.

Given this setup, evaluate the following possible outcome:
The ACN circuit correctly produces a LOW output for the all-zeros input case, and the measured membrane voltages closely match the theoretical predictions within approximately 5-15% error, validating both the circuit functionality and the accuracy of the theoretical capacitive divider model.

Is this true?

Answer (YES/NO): YES